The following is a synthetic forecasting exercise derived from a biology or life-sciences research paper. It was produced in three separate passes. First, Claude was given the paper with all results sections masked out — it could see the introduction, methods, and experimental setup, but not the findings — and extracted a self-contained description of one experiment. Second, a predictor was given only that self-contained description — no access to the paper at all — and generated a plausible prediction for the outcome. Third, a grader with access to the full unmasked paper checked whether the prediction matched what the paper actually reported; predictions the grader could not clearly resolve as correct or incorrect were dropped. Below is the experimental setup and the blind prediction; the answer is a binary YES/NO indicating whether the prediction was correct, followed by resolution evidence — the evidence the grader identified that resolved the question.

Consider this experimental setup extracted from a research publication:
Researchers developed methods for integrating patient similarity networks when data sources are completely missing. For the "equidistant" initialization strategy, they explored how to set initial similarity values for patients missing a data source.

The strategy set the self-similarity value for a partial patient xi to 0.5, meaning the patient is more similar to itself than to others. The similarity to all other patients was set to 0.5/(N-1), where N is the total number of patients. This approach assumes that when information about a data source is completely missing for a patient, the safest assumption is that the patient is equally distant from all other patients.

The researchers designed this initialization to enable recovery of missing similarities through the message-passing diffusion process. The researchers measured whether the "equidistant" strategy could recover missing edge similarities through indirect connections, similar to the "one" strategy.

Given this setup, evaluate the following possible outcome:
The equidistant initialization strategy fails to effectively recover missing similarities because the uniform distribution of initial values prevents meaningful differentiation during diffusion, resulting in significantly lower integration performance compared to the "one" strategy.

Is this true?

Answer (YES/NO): NO